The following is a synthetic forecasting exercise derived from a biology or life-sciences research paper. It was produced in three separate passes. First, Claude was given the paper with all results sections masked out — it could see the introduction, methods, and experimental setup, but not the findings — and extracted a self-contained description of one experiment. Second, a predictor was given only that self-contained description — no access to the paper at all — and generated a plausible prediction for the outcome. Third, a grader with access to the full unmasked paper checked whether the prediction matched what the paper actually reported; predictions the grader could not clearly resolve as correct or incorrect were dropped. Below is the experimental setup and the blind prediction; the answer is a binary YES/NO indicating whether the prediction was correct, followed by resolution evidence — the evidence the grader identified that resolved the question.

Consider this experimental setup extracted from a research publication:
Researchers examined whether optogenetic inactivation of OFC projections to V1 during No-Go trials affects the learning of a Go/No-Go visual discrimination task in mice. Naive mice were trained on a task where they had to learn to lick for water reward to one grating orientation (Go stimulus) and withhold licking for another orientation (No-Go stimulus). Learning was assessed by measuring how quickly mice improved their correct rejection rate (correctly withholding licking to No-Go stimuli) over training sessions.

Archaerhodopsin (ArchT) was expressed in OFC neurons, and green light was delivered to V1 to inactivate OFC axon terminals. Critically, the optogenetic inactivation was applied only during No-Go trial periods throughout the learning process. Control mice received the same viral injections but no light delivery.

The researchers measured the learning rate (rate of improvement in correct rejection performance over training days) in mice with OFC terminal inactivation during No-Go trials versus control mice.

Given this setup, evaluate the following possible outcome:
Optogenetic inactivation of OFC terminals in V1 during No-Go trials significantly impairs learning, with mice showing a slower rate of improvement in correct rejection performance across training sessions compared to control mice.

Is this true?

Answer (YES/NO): YES